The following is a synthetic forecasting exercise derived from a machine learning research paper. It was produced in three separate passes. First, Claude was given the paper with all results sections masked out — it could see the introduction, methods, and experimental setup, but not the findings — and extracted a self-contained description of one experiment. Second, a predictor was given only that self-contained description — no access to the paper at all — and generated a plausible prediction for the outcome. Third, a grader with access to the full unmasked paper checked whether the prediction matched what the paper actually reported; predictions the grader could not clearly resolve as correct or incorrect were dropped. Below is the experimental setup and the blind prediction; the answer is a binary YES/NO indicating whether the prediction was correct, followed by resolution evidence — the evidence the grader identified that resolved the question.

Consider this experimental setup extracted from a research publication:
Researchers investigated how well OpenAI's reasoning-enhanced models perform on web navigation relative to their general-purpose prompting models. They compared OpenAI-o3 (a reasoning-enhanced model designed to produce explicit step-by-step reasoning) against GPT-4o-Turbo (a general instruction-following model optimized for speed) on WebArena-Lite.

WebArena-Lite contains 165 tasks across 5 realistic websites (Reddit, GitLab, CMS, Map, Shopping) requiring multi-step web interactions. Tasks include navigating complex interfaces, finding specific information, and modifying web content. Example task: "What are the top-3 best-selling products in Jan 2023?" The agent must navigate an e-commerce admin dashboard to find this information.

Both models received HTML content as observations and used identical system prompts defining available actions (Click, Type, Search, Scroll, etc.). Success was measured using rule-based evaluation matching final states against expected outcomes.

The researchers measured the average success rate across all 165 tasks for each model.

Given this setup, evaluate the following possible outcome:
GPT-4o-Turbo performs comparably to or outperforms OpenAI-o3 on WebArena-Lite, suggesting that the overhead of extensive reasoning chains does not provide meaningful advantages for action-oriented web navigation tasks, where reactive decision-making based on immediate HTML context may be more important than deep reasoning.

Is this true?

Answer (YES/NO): NO